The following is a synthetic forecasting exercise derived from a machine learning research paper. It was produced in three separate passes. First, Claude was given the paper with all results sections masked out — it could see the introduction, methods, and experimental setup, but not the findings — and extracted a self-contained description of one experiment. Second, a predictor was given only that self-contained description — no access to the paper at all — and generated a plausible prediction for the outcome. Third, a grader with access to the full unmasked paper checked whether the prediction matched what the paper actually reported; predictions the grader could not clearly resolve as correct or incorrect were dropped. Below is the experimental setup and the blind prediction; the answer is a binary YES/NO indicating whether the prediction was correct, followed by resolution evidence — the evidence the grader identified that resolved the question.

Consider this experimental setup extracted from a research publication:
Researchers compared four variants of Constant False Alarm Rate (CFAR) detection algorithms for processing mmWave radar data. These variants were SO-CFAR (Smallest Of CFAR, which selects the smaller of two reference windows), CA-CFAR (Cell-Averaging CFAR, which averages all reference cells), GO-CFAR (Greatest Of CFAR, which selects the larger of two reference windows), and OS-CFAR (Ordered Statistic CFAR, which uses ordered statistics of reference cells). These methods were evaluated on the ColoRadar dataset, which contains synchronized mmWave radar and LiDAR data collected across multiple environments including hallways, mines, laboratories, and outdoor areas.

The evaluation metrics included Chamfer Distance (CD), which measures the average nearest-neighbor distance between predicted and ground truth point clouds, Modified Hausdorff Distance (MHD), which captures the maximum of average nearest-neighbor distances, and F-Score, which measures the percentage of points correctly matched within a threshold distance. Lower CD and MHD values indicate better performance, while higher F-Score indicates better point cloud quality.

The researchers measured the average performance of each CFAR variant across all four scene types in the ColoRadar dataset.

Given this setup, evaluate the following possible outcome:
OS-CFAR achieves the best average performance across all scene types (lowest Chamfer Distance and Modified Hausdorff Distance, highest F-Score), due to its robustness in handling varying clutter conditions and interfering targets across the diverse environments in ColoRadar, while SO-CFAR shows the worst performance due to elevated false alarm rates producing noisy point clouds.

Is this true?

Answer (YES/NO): YES